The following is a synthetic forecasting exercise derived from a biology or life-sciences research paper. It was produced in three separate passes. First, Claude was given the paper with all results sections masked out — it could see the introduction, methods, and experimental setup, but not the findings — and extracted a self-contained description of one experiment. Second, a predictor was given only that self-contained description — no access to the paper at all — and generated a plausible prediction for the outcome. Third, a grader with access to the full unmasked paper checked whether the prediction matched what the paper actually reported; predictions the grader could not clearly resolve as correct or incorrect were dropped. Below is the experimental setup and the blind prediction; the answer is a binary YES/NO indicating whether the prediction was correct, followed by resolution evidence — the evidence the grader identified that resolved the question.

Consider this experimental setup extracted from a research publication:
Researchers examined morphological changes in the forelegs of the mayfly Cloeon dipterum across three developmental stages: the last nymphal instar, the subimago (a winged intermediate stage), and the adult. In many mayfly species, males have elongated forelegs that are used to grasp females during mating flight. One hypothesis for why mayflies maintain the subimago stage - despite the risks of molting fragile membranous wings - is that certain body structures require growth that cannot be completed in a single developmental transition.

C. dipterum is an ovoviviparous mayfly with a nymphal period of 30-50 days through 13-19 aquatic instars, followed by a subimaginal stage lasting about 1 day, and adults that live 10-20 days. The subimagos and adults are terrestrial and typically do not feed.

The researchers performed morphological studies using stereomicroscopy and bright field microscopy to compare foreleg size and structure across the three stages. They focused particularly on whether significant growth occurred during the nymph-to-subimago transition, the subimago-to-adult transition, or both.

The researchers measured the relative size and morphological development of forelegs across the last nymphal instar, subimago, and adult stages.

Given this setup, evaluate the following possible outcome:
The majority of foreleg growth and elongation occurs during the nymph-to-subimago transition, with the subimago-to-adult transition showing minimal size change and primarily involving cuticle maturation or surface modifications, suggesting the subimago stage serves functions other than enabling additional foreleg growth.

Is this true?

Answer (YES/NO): NO